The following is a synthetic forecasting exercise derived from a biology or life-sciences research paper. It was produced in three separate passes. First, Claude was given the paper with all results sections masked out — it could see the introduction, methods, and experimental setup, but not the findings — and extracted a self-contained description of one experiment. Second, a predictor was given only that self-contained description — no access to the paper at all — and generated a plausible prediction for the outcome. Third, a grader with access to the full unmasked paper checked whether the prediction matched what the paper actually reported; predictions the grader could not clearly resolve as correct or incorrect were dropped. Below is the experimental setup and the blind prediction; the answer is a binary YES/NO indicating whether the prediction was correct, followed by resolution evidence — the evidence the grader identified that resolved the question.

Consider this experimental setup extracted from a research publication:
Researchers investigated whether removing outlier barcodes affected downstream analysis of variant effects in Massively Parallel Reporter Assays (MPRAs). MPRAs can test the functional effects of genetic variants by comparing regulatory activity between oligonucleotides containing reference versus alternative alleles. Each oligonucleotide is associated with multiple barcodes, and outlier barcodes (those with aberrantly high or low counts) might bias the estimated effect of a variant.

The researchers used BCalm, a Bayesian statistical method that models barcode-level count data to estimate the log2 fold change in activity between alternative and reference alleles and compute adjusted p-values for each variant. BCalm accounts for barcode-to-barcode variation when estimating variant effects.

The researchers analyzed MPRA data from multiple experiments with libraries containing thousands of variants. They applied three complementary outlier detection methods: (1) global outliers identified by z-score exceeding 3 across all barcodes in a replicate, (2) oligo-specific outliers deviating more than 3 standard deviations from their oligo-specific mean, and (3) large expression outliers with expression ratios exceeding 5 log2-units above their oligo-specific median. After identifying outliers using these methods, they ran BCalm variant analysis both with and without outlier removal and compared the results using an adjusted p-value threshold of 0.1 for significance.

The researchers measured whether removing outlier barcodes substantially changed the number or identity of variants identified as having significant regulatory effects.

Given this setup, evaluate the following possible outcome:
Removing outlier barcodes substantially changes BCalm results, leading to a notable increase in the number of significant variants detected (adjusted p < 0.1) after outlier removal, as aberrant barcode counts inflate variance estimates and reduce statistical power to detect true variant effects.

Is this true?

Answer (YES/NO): NO